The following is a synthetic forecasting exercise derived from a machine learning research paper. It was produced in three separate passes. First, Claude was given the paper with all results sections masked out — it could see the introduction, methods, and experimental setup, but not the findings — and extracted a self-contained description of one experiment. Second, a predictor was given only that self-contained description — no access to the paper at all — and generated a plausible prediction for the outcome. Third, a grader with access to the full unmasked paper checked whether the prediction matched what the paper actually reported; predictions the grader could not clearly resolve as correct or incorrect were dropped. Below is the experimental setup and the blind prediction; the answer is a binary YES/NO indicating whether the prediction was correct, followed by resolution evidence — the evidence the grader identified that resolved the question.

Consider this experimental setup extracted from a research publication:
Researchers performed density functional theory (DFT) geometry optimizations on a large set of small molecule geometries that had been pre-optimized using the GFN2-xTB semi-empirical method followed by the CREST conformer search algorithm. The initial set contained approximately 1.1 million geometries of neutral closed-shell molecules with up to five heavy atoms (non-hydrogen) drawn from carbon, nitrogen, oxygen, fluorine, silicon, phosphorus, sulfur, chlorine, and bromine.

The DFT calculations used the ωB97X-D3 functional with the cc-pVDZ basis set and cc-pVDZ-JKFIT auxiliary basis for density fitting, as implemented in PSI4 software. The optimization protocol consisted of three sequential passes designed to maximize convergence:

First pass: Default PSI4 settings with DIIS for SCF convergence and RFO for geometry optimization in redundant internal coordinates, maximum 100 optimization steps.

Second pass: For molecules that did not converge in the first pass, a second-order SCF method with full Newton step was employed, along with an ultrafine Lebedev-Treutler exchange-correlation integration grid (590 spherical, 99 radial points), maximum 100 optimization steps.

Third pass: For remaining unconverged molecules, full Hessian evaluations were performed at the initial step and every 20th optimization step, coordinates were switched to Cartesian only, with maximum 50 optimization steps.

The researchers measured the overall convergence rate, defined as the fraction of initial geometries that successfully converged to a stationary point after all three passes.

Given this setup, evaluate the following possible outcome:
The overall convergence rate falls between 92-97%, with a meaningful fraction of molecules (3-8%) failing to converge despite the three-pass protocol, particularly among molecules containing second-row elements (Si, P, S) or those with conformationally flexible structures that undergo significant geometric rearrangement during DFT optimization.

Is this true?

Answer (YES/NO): NO